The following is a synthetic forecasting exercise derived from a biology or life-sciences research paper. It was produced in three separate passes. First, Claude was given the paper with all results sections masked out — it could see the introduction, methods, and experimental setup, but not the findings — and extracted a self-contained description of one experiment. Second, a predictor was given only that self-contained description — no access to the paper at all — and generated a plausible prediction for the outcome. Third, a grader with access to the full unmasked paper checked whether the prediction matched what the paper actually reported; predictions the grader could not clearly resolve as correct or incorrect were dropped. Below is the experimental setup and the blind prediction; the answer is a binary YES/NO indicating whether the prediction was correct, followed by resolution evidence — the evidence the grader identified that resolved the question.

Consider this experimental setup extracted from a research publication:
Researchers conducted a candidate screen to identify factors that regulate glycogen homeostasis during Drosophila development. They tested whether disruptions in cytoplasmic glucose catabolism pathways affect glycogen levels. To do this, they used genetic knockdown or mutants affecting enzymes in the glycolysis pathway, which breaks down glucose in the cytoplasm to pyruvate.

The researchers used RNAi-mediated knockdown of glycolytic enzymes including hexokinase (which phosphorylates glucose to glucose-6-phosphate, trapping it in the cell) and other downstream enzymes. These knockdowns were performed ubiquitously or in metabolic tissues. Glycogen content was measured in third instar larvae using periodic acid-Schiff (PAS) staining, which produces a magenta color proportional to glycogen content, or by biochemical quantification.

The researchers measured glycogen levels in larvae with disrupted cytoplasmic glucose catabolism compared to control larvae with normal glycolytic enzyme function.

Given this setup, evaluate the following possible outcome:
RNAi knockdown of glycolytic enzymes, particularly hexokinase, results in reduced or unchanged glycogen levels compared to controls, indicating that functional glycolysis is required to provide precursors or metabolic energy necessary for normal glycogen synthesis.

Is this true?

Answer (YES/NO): YES